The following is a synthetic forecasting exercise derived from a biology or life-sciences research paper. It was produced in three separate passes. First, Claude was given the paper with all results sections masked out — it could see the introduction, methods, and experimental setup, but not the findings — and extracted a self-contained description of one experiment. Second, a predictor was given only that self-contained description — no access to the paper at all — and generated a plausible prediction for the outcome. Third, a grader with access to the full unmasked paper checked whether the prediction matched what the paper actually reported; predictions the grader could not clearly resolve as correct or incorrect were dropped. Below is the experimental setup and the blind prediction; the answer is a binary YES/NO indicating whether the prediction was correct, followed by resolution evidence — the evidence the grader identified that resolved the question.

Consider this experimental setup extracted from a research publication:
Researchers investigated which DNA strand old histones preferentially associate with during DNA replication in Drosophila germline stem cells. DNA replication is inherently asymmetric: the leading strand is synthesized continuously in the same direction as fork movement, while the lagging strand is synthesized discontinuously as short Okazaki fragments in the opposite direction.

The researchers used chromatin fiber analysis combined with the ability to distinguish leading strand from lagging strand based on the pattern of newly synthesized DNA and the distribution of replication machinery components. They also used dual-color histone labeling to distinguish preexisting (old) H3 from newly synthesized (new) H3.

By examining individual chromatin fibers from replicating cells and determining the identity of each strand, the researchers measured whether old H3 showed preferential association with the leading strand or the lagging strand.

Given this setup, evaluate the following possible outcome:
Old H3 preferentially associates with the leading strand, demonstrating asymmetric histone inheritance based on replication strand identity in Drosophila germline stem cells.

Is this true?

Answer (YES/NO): YES